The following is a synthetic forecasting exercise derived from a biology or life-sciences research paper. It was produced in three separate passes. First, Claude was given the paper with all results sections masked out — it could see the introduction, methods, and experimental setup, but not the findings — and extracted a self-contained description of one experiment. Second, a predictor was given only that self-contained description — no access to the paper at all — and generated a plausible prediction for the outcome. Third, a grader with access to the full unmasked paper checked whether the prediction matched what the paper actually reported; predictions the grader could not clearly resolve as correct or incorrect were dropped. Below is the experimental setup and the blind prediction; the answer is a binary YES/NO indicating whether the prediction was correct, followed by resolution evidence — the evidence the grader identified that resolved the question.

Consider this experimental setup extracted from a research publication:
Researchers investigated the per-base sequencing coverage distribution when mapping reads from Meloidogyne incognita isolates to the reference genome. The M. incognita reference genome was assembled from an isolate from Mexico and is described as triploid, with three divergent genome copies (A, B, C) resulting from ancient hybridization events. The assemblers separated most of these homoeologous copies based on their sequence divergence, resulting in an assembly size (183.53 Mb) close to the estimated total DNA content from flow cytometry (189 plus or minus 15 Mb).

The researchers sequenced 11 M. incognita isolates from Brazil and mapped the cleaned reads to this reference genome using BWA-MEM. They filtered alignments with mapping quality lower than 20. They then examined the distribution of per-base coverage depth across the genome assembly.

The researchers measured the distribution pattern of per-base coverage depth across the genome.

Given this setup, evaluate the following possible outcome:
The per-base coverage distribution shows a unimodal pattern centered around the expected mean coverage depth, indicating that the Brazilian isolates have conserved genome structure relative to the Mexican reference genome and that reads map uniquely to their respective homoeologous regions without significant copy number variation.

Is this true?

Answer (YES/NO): NO